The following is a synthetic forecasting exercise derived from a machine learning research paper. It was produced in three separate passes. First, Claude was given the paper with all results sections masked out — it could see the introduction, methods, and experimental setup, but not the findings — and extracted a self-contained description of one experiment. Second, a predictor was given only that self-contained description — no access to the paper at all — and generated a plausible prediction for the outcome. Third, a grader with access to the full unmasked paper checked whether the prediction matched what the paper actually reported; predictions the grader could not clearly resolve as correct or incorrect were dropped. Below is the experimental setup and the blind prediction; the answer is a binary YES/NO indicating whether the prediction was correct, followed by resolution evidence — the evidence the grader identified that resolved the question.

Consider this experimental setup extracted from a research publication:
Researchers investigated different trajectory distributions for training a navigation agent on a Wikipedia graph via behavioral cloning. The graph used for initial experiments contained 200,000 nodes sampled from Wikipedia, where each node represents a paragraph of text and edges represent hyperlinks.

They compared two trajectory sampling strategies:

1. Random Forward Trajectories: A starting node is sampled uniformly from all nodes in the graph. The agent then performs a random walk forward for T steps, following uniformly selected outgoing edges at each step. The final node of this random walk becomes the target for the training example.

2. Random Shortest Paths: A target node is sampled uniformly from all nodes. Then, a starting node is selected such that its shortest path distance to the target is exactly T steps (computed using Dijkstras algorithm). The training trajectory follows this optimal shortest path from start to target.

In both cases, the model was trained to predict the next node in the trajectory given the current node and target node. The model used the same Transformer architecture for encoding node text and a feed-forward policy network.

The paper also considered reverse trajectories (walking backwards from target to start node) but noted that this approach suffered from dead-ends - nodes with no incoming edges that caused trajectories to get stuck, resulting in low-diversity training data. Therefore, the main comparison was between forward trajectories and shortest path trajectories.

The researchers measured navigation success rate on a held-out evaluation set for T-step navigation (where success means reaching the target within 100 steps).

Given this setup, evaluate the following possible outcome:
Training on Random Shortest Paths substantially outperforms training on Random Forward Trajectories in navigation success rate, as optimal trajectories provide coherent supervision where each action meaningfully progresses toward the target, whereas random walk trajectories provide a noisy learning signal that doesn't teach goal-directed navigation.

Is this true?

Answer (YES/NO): NO